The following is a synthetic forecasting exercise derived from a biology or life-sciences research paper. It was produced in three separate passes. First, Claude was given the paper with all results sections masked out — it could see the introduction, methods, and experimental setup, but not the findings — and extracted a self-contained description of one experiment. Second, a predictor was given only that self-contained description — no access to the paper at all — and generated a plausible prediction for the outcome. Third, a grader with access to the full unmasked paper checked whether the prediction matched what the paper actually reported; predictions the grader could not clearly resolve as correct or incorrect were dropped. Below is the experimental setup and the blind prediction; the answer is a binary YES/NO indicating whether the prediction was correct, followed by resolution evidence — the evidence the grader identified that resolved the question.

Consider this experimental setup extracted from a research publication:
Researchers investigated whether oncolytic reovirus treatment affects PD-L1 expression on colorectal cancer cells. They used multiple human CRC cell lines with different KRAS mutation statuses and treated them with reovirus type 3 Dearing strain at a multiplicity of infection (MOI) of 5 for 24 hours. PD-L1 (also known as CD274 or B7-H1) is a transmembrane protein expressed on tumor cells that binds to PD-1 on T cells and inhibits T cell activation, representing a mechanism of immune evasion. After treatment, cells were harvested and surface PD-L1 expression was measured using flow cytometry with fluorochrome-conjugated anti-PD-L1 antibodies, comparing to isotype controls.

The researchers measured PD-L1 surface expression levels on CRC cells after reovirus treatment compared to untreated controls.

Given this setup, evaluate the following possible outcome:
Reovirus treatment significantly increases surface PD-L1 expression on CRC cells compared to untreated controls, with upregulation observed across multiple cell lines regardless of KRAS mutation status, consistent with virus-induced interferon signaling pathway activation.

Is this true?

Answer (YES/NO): YES